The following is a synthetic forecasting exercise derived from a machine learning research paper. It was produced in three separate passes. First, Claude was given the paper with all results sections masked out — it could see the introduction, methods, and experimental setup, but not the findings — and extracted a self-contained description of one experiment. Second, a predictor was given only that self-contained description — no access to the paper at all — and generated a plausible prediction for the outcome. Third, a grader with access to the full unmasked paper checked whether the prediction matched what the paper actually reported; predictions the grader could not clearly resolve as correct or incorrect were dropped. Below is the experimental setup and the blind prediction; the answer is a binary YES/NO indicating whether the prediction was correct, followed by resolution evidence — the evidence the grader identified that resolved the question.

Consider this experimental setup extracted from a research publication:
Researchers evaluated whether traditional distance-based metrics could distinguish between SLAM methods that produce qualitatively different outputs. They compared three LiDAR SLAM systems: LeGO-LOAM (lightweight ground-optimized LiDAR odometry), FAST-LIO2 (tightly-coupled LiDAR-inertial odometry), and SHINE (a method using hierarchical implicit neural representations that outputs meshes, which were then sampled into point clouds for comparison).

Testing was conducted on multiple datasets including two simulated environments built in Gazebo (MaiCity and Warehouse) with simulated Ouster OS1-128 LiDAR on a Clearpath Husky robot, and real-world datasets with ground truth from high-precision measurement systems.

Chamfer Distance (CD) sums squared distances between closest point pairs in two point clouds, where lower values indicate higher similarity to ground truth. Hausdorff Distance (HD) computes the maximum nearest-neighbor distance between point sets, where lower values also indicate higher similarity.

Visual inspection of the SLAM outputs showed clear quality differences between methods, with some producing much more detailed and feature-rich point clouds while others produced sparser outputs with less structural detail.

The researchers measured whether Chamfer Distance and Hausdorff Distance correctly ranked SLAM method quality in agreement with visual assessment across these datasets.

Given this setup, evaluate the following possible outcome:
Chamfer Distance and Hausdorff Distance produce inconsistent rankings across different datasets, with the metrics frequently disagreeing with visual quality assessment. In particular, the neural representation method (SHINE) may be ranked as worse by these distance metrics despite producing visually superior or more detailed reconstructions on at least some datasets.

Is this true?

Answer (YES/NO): NO